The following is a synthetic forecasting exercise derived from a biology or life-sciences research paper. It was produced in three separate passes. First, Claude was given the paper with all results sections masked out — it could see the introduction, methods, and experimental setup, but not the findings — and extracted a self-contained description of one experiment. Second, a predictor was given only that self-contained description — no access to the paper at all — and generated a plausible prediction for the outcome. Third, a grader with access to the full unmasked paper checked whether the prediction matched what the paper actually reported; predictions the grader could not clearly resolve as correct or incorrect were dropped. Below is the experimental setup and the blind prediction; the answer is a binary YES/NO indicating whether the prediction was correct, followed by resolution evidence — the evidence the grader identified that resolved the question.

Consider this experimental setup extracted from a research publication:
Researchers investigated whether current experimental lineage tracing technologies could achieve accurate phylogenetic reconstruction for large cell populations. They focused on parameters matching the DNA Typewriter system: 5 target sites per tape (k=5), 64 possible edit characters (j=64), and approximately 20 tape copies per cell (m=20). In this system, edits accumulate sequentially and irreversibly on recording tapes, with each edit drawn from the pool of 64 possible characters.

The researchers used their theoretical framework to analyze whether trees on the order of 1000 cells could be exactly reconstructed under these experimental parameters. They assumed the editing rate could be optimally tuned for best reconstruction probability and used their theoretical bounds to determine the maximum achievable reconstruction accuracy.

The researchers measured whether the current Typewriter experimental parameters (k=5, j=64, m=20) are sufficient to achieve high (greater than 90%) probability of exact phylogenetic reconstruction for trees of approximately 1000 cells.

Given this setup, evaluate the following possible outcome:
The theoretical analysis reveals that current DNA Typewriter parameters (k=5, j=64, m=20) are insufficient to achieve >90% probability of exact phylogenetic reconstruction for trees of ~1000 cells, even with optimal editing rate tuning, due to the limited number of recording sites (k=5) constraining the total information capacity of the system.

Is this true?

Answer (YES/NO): YES